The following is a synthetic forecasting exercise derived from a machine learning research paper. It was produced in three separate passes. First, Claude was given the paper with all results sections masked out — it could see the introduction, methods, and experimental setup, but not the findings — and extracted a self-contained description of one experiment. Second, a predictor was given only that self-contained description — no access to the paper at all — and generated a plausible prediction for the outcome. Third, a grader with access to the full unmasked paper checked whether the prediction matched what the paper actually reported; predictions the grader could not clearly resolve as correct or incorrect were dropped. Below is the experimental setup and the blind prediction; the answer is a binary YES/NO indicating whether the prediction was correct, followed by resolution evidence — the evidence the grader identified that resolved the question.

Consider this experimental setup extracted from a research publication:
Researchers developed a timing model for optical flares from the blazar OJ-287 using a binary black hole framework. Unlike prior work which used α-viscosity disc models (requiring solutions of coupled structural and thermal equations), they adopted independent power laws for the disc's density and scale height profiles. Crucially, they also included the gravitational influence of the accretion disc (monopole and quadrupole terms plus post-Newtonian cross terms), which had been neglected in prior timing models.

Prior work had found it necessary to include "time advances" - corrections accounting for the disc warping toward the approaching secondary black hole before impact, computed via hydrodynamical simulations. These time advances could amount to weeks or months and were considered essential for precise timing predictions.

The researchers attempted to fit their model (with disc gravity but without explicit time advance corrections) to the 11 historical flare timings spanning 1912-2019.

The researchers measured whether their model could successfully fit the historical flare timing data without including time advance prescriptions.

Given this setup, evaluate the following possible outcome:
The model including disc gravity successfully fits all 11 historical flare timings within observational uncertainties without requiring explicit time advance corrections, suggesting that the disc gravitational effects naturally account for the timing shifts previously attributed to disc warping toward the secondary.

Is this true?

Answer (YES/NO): YES